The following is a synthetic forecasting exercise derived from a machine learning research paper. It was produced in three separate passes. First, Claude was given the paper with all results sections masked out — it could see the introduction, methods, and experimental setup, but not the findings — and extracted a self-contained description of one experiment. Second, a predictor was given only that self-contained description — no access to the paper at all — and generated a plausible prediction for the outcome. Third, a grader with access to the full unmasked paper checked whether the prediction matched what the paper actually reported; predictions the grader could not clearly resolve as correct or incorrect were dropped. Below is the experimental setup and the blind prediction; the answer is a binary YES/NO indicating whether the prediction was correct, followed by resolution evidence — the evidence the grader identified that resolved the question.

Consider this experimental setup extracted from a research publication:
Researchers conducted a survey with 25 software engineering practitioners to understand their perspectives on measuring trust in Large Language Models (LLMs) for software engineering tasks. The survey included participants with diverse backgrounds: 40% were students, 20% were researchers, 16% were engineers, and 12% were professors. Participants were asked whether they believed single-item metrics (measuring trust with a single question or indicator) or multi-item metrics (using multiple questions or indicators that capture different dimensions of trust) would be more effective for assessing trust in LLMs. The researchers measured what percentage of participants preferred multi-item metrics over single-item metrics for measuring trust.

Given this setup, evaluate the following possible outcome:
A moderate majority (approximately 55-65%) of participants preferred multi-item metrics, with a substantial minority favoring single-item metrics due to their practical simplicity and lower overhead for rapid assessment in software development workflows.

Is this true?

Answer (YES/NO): NO